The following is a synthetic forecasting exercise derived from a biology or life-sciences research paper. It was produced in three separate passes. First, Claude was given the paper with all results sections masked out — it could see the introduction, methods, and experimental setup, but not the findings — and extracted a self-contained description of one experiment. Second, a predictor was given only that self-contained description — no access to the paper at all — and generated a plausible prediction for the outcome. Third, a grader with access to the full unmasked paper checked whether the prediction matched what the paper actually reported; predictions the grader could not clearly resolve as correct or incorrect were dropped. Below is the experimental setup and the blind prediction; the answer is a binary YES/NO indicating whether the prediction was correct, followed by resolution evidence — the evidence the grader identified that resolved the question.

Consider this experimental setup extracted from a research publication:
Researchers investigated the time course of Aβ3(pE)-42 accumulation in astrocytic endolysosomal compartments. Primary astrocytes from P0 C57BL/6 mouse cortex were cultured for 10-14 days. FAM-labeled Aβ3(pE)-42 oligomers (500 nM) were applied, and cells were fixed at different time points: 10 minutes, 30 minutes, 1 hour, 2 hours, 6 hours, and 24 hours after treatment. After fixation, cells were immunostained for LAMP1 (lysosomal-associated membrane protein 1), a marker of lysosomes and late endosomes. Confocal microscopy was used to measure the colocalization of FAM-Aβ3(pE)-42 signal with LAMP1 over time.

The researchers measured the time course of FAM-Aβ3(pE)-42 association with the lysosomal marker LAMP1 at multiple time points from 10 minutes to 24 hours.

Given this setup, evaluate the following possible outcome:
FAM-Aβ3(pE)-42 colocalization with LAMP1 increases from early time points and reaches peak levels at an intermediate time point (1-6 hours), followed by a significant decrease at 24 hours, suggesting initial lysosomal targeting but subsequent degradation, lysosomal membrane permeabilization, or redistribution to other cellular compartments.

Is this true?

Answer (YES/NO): NO